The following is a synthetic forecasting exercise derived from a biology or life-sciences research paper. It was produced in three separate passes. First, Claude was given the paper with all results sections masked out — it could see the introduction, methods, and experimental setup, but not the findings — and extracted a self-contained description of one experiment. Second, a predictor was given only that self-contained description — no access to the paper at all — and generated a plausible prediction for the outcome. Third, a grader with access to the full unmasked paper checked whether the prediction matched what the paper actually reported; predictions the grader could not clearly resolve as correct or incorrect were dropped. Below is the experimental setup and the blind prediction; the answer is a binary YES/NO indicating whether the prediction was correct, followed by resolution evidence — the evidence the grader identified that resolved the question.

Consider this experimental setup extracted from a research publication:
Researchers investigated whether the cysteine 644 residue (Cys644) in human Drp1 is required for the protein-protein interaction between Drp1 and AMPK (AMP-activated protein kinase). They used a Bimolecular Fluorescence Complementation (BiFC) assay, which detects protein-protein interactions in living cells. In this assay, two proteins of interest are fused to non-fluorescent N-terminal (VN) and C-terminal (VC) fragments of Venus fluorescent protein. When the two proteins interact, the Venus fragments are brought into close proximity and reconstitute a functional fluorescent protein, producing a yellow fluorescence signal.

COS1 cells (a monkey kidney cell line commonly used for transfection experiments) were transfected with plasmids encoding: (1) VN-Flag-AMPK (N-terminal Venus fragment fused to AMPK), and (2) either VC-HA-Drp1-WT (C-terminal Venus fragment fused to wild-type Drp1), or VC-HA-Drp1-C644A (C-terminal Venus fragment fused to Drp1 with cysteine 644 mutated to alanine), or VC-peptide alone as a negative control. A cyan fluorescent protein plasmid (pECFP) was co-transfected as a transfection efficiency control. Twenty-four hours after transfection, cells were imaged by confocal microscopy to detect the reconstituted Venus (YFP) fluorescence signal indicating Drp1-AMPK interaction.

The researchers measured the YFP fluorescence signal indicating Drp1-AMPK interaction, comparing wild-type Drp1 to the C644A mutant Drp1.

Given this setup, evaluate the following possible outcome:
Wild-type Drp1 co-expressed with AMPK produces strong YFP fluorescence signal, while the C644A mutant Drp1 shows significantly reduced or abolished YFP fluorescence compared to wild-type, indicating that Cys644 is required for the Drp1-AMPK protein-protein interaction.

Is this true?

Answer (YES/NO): YES